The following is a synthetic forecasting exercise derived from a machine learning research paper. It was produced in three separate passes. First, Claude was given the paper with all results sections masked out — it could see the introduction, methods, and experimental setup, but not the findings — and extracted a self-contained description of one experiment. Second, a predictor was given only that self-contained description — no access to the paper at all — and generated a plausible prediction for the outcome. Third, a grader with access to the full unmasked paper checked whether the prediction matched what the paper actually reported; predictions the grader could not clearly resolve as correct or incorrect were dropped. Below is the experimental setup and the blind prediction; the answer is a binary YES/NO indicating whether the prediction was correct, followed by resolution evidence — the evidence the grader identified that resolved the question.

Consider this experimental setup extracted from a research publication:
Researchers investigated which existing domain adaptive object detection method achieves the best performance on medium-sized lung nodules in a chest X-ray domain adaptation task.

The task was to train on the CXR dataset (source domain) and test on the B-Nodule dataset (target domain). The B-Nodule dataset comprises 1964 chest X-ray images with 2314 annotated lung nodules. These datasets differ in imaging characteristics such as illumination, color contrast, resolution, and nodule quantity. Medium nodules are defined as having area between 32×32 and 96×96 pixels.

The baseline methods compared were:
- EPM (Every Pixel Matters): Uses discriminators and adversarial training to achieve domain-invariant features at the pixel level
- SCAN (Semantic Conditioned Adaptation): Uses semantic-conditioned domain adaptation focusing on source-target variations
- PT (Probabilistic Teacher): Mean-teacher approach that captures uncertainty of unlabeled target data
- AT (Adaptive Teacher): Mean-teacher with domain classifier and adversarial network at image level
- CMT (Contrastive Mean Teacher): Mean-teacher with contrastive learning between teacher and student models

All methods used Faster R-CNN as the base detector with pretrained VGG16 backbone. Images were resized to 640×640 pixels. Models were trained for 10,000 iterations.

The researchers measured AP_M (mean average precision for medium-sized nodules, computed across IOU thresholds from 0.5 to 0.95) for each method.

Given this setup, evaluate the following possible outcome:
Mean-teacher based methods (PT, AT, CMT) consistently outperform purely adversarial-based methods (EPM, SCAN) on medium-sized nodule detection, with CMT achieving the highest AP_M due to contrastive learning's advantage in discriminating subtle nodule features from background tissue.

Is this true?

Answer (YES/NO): NO